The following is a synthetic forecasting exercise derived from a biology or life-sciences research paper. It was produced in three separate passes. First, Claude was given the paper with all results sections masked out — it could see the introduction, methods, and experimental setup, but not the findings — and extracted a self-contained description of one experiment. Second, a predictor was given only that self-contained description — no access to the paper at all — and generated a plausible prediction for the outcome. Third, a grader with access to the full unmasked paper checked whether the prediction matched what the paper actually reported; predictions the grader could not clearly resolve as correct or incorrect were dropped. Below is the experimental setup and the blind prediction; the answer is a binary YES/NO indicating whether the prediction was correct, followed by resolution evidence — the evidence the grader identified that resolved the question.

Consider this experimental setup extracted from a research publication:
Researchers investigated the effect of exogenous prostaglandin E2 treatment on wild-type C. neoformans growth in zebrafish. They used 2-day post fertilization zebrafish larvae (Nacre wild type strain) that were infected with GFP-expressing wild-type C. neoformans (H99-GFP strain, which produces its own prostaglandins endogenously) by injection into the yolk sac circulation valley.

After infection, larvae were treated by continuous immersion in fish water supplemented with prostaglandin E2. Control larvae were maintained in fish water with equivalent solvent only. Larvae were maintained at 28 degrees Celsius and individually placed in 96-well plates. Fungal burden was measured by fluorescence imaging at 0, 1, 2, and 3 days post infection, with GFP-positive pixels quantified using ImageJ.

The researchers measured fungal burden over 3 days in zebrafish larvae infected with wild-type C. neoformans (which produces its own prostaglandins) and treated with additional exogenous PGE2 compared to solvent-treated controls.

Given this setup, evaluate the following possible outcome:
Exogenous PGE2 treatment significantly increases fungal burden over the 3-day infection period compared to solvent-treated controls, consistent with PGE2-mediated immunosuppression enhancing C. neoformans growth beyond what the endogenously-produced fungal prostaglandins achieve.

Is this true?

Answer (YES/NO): YES